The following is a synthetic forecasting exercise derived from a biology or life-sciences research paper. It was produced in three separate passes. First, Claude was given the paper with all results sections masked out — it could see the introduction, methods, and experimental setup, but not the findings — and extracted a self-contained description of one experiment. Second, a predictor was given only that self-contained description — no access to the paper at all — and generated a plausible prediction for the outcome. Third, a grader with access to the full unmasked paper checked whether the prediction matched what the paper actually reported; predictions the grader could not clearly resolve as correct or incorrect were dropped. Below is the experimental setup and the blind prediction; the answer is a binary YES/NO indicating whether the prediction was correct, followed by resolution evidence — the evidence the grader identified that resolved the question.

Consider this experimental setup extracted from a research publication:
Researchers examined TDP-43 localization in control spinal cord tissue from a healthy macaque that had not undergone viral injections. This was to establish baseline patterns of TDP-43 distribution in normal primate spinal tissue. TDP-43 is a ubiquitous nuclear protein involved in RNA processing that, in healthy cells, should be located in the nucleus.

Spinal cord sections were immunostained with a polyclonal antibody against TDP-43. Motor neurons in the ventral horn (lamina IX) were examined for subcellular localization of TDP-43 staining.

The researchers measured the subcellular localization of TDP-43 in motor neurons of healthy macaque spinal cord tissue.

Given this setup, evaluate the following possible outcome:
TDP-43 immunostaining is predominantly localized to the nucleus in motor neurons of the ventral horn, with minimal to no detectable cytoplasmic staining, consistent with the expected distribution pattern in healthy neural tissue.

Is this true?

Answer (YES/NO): YES